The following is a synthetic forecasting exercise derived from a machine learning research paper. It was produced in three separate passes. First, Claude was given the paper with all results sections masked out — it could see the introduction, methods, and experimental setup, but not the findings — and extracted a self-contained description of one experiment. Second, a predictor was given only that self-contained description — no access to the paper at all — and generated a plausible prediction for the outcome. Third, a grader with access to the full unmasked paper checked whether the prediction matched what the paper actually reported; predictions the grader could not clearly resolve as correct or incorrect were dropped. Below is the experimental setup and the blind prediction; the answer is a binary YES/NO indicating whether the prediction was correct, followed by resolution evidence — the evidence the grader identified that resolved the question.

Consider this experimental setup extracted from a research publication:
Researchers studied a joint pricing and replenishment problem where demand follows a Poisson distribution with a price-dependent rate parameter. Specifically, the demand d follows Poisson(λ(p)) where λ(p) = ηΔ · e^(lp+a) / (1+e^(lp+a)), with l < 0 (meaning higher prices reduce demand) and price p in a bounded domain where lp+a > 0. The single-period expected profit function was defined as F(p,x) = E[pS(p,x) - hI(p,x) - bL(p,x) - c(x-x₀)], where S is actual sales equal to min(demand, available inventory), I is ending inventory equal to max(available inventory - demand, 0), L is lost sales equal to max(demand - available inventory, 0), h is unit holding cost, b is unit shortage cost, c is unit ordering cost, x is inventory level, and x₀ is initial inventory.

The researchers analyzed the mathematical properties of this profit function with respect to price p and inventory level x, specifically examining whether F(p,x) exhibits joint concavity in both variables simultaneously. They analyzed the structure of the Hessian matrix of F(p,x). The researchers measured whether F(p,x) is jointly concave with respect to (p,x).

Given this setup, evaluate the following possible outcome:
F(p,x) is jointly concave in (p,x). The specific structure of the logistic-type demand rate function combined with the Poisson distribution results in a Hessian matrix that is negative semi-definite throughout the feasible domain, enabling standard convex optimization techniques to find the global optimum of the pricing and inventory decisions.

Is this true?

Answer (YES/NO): NO